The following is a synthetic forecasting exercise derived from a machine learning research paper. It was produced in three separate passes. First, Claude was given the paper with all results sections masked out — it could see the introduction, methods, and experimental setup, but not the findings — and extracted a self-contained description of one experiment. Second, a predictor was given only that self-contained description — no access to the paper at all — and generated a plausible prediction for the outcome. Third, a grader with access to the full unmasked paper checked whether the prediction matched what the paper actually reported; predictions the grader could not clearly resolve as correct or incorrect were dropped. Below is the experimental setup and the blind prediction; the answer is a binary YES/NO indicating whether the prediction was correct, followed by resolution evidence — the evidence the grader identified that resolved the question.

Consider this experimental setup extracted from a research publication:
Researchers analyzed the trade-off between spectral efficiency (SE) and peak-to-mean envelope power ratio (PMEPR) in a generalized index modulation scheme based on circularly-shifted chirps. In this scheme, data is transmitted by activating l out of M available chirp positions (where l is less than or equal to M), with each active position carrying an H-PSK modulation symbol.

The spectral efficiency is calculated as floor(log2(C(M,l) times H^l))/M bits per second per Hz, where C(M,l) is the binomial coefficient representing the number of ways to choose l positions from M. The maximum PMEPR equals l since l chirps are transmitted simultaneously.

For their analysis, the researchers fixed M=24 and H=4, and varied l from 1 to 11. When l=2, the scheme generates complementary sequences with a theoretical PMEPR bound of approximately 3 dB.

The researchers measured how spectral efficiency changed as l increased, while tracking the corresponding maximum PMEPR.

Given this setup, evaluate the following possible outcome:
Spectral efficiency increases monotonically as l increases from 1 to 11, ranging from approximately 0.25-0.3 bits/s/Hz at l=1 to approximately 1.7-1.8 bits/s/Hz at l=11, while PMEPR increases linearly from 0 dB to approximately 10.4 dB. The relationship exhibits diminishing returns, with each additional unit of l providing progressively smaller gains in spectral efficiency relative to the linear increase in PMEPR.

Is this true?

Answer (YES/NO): NO